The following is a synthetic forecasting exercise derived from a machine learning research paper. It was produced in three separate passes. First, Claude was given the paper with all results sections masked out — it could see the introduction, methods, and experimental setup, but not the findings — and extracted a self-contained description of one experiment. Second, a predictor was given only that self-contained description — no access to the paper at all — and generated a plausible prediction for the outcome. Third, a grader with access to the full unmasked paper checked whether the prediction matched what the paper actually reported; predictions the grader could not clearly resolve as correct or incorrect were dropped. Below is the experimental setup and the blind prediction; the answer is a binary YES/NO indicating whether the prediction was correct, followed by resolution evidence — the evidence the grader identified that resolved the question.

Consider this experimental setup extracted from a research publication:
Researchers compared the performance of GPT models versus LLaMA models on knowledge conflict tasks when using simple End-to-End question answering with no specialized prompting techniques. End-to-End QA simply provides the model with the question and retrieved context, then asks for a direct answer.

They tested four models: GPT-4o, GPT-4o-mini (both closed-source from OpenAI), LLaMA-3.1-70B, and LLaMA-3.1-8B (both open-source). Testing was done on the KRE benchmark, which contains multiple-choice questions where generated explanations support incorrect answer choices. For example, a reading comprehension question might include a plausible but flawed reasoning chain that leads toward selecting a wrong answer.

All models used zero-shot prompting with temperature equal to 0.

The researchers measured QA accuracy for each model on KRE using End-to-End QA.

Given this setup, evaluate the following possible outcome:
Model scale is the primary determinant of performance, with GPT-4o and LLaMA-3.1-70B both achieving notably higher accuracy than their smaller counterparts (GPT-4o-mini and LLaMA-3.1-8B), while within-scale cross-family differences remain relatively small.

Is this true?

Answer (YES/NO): NO